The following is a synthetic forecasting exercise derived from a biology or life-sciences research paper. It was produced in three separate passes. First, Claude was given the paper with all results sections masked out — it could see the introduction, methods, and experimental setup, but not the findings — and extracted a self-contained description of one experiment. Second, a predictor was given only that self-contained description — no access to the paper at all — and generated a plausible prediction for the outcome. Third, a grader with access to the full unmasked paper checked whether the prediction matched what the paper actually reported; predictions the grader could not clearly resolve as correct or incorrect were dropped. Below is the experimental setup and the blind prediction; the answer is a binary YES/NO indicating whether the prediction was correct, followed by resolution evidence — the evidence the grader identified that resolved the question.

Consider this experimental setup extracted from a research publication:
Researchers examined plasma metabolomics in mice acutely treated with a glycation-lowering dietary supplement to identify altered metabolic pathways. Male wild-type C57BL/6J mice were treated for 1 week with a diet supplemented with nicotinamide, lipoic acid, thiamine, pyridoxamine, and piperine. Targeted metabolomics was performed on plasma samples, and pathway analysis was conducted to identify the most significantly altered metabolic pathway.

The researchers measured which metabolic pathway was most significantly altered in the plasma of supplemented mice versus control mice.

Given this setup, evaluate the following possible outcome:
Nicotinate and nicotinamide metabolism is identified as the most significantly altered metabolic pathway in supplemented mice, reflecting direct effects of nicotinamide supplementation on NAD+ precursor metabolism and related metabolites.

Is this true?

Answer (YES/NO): NO